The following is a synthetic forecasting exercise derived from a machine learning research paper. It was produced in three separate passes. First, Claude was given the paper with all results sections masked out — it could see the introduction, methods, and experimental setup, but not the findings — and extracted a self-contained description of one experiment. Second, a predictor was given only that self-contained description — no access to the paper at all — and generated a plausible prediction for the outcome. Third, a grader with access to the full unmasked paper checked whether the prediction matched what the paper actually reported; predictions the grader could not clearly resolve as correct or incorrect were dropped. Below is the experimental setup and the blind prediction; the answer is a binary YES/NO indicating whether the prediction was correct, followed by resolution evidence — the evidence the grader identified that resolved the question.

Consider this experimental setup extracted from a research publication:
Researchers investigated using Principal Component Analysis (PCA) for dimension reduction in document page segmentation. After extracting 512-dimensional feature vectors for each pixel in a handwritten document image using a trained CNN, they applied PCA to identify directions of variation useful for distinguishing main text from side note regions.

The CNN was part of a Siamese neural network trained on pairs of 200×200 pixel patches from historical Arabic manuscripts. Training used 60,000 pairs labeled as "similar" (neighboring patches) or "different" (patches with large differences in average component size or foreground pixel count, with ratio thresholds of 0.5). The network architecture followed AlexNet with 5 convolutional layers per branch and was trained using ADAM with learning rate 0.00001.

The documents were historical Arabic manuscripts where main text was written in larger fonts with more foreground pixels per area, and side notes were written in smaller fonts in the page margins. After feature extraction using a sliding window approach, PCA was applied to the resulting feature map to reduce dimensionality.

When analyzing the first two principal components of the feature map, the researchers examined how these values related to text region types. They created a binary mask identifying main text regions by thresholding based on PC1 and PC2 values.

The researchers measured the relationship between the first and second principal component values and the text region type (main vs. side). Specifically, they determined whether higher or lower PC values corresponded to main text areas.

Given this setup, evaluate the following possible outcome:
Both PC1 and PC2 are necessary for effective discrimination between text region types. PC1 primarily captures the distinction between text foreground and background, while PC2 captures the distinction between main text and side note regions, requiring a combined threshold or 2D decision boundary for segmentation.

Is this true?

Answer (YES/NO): NO